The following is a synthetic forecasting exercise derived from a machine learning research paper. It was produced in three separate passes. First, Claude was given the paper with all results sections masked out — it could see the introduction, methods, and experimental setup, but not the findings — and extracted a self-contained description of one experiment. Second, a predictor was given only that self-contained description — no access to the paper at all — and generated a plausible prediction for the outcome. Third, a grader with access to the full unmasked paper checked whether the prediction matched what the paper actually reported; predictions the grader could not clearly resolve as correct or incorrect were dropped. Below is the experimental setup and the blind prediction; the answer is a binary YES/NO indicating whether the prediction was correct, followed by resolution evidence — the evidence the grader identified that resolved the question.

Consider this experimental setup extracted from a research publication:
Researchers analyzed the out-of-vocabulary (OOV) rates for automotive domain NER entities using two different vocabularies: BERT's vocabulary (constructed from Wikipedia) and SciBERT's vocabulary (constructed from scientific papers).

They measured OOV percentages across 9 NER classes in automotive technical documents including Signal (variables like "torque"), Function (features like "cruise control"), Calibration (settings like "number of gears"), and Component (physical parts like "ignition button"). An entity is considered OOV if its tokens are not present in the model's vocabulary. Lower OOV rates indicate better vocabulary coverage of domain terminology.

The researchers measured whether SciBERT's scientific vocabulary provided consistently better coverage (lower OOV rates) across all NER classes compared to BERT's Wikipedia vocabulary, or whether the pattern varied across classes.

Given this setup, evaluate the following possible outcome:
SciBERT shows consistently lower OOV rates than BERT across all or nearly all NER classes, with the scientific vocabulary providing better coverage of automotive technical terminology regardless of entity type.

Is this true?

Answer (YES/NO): YES